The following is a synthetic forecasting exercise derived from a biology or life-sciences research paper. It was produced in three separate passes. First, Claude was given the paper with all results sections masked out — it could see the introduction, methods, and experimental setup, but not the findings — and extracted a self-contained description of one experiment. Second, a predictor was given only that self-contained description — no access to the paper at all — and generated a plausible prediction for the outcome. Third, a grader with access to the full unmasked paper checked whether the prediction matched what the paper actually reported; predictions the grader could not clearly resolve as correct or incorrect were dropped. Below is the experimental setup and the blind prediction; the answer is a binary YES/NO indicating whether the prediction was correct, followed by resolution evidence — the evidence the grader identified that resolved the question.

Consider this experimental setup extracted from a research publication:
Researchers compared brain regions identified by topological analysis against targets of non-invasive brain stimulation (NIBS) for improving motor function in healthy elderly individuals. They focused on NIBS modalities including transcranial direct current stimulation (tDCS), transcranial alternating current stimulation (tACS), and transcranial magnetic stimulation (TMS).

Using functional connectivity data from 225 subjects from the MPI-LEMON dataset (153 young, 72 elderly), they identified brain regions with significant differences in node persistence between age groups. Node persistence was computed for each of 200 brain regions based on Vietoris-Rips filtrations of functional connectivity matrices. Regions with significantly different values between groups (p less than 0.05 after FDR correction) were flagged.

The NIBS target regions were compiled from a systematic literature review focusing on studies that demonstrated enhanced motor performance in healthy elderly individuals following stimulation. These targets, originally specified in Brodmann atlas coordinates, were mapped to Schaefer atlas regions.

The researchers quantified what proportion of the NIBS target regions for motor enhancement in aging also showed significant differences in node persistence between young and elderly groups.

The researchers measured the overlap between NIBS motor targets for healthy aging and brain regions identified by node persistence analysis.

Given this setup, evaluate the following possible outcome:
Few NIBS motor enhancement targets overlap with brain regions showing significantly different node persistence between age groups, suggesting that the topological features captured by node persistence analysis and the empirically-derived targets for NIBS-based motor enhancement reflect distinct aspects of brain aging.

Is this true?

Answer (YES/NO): NO